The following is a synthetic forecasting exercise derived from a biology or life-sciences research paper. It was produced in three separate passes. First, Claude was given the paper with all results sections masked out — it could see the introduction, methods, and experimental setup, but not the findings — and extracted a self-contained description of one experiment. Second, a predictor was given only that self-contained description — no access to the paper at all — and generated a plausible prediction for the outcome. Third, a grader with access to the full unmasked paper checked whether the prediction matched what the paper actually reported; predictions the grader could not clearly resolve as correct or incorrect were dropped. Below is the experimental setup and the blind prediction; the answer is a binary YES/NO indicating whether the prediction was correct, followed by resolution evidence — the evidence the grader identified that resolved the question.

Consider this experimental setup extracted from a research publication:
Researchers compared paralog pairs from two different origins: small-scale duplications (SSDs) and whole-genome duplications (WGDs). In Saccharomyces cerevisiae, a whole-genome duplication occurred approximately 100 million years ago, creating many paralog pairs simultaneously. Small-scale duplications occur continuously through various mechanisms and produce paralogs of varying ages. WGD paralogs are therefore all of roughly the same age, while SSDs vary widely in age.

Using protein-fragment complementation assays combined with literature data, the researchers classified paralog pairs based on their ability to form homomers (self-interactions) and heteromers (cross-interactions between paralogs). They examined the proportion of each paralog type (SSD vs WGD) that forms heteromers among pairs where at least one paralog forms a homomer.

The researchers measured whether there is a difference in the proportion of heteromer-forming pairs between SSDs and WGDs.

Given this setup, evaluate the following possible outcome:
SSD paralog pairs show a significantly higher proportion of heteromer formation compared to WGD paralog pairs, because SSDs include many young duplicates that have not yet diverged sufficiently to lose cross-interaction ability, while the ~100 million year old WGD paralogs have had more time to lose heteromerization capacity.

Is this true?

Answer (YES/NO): NO